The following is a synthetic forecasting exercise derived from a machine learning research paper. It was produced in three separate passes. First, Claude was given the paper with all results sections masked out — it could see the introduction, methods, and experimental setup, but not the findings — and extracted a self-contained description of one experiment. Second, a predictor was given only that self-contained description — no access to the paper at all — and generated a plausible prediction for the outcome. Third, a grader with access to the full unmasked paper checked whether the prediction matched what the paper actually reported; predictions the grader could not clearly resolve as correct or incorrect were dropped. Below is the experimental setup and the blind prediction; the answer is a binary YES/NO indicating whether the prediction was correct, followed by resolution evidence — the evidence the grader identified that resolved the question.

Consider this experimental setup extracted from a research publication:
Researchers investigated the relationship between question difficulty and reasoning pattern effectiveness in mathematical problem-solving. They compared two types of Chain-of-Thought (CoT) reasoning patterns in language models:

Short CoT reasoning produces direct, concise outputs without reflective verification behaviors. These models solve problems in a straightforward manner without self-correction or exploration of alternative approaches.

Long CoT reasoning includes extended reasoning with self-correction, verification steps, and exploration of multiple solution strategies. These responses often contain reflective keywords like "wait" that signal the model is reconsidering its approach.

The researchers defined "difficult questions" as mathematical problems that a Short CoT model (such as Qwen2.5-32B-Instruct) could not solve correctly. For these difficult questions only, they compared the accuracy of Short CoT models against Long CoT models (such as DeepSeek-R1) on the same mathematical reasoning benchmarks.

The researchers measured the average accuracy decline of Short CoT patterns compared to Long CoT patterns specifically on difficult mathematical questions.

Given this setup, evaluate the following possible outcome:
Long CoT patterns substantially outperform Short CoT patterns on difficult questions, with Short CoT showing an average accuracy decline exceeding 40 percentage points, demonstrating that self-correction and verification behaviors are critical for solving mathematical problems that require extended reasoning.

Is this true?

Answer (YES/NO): YES